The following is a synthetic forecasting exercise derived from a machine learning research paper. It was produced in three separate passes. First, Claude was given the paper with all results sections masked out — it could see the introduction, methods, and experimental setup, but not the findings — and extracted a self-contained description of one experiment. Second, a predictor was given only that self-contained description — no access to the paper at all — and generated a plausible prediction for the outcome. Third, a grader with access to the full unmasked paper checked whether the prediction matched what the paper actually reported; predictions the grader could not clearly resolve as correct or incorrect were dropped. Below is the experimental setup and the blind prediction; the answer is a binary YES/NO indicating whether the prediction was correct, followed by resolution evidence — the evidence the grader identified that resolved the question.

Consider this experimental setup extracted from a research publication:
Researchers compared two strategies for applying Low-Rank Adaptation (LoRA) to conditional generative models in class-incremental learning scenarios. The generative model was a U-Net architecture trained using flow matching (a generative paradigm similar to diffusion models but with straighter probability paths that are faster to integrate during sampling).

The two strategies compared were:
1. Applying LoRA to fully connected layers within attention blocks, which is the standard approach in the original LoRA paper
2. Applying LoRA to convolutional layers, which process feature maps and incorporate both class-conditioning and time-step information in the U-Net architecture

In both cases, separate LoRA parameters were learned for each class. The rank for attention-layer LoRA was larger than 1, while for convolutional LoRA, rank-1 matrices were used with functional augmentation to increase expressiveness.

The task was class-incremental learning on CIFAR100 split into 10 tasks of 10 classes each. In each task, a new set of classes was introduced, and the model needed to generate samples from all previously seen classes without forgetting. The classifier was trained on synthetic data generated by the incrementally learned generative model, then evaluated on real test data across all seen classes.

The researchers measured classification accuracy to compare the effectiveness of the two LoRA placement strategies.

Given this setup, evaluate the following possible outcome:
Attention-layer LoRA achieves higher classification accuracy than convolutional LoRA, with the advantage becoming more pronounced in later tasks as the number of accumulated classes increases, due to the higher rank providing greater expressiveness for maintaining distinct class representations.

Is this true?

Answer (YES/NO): NO